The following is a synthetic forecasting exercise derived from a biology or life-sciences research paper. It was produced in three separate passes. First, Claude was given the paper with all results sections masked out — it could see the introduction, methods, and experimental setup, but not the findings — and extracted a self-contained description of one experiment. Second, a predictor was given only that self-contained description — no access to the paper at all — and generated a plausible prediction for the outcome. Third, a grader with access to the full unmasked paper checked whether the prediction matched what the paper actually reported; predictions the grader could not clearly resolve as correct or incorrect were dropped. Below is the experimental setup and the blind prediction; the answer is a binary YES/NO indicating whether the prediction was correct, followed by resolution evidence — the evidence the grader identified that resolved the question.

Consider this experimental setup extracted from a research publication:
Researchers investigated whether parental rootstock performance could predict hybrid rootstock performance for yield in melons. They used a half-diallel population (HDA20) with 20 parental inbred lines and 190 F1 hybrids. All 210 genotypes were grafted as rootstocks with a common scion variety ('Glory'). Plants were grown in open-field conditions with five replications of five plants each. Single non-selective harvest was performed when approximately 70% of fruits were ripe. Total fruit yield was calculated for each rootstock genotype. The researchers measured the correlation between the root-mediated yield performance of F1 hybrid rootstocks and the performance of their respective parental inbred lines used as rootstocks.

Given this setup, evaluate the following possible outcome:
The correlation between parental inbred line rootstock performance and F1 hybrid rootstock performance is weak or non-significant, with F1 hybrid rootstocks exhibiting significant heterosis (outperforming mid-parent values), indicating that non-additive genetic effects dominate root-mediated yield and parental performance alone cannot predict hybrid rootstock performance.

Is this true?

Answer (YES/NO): YES